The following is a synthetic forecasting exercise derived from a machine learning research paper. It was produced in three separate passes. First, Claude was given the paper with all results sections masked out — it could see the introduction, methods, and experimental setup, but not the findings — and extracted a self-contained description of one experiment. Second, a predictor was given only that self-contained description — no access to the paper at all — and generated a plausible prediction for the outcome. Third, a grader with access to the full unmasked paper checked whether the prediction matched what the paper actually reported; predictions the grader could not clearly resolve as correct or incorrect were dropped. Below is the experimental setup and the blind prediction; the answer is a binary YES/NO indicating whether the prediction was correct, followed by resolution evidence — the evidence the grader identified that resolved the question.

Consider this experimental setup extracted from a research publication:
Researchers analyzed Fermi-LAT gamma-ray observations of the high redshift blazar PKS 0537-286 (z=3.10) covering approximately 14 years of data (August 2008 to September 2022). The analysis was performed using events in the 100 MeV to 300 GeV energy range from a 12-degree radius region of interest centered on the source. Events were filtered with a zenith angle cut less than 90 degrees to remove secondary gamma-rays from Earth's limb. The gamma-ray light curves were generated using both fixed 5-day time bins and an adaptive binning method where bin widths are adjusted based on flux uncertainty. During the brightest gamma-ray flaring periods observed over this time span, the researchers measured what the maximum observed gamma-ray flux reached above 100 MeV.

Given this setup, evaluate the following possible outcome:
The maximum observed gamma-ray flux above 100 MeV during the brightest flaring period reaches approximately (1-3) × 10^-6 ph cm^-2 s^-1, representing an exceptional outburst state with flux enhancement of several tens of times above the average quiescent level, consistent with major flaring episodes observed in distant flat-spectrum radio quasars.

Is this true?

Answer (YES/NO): NO